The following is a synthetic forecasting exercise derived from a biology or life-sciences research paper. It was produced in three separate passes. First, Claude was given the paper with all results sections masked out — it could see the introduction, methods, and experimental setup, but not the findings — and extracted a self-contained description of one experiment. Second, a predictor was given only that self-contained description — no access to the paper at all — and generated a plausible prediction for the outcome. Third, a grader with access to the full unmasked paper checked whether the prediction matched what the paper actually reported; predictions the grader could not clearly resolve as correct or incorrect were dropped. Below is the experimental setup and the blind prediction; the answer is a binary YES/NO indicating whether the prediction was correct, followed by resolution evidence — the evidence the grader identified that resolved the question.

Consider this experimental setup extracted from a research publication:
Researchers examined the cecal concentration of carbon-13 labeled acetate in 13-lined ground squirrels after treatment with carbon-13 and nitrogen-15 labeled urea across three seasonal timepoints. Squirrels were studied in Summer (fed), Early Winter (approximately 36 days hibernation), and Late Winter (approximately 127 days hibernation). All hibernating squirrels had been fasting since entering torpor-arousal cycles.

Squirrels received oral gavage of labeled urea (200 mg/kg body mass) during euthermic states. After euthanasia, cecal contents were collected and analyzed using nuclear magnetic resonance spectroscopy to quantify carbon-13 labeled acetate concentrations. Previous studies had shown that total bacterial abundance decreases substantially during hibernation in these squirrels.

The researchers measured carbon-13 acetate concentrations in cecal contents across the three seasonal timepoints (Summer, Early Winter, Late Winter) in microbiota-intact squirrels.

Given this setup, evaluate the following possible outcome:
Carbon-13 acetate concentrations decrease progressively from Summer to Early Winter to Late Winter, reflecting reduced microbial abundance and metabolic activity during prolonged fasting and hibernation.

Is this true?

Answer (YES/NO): NO